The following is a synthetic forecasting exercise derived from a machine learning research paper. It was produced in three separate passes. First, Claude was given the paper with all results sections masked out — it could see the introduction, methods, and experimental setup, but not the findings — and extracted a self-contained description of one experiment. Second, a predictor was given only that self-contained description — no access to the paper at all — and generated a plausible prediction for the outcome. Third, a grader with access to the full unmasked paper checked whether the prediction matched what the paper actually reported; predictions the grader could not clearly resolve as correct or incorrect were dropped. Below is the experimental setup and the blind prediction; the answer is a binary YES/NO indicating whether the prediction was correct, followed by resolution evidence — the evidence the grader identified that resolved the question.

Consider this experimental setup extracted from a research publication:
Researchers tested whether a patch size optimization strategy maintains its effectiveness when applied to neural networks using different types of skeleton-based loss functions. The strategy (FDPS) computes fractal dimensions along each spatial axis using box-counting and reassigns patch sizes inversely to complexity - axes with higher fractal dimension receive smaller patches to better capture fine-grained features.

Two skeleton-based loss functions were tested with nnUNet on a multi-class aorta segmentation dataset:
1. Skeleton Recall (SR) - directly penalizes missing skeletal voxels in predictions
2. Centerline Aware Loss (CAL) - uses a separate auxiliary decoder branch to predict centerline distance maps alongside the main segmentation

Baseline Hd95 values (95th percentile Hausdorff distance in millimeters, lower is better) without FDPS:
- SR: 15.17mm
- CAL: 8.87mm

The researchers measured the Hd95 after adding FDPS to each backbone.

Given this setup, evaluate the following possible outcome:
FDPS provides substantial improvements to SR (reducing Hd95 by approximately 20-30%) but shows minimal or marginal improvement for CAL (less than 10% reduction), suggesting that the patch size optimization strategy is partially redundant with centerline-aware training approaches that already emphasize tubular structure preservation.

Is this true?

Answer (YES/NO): NO